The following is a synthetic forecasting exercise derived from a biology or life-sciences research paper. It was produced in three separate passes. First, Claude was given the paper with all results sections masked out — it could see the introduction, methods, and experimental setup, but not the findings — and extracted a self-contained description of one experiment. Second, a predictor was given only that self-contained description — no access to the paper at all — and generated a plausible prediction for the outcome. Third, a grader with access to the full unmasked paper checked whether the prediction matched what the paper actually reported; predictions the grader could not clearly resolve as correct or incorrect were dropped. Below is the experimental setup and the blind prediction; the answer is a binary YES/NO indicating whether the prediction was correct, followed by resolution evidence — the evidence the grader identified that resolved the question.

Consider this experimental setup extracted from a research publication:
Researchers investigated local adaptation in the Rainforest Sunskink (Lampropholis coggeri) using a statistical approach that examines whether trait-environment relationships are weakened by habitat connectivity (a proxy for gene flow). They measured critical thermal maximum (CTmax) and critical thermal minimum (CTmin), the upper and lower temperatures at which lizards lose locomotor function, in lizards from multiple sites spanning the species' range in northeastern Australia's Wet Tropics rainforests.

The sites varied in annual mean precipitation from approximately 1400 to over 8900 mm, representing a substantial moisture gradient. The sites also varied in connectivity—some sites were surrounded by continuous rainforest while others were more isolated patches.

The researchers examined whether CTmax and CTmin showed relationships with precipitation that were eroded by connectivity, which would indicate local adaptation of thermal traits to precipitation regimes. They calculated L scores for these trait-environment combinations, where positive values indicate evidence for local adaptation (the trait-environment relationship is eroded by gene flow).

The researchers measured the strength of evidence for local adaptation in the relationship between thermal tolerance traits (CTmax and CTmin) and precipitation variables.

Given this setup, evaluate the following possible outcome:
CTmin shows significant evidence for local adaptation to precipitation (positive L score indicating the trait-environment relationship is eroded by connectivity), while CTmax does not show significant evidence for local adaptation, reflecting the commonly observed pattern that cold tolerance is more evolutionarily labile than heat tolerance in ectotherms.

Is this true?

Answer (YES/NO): NO